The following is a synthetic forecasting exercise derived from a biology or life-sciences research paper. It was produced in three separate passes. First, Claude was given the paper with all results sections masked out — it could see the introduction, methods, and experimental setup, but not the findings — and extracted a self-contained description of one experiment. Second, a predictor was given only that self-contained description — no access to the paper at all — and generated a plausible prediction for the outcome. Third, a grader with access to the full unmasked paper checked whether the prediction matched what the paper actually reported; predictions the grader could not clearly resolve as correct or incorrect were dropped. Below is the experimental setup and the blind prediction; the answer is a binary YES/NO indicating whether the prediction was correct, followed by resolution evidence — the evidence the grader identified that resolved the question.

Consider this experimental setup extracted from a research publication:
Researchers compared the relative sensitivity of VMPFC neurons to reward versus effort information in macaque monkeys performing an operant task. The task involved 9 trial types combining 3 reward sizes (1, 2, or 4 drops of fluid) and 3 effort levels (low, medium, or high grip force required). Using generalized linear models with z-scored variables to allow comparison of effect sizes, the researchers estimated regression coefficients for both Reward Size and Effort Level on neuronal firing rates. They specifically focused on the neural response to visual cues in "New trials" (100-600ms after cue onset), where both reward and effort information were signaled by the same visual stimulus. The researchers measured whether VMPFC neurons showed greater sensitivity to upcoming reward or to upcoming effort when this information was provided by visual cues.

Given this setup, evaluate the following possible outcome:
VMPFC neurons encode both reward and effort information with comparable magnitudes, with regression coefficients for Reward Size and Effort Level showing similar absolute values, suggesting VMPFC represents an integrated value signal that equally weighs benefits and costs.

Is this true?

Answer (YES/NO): NO